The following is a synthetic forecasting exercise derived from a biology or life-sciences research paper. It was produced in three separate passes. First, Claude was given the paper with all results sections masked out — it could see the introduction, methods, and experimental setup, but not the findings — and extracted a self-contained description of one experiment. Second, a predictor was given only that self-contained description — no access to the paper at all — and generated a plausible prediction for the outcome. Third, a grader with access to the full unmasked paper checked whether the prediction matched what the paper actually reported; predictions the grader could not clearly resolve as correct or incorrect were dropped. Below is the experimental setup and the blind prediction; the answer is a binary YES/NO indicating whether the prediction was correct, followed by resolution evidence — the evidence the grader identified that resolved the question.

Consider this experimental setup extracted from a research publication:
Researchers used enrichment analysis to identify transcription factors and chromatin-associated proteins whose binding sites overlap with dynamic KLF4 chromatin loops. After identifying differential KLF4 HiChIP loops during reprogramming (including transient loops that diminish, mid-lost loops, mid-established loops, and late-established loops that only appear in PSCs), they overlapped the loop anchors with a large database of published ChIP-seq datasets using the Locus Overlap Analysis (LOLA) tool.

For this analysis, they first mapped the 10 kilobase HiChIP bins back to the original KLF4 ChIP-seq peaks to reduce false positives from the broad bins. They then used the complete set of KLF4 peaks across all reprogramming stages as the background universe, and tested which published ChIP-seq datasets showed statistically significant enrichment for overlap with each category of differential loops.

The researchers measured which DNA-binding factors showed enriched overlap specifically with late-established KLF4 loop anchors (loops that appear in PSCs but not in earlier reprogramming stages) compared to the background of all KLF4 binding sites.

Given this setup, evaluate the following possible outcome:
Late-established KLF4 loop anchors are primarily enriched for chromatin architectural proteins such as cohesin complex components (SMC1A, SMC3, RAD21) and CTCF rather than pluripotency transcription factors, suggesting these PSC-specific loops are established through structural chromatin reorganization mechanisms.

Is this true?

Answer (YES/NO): NO